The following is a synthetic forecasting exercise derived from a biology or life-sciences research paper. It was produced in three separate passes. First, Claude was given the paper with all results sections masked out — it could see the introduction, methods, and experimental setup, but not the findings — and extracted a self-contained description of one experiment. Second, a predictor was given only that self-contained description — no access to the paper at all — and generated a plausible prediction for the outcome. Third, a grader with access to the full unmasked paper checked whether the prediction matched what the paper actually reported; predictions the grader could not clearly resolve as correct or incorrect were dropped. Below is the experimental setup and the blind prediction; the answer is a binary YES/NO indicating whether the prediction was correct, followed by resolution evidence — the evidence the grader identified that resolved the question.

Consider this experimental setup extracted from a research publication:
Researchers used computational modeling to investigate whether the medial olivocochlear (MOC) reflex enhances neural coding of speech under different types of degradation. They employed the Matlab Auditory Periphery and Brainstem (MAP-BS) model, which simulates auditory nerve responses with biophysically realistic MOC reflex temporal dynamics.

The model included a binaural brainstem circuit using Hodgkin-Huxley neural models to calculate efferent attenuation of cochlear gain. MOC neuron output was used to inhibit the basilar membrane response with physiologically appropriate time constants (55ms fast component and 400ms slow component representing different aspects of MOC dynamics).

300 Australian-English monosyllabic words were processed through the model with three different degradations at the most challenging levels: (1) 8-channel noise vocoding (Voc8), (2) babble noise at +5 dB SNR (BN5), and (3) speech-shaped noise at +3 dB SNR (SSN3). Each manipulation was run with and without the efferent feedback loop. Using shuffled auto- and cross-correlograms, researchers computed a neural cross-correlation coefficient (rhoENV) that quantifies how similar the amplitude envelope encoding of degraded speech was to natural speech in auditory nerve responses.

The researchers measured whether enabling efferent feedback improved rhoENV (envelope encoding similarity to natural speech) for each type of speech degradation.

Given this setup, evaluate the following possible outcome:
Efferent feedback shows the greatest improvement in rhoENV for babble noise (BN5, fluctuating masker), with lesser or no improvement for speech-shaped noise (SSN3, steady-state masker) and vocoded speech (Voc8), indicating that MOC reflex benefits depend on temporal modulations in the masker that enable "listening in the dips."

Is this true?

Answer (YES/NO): NO